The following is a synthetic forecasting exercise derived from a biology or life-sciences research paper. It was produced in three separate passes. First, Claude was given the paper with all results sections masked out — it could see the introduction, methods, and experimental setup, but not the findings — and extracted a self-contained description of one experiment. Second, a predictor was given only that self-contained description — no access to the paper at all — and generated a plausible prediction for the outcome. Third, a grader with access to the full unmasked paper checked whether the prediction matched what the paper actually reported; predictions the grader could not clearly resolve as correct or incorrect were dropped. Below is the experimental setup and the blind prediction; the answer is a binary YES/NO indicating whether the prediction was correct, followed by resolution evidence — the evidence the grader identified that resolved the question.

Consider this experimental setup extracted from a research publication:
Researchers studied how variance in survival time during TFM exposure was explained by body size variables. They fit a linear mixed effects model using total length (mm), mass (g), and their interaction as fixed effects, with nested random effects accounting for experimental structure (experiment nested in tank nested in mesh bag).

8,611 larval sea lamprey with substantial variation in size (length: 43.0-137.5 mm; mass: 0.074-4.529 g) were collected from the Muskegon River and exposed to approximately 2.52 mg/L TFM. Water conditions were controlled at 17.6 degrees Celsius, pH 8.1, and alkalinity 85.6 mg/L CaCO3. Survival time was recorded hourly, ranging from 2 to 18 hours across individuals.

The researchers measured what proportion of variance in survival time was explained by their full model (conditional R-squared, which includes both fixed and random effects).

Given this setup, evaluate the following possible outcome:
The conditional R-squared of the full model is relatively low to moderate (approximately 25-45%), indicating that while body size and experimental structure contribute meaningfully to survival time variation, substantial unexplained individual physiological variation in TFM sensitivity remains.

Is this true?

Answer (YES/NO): NO